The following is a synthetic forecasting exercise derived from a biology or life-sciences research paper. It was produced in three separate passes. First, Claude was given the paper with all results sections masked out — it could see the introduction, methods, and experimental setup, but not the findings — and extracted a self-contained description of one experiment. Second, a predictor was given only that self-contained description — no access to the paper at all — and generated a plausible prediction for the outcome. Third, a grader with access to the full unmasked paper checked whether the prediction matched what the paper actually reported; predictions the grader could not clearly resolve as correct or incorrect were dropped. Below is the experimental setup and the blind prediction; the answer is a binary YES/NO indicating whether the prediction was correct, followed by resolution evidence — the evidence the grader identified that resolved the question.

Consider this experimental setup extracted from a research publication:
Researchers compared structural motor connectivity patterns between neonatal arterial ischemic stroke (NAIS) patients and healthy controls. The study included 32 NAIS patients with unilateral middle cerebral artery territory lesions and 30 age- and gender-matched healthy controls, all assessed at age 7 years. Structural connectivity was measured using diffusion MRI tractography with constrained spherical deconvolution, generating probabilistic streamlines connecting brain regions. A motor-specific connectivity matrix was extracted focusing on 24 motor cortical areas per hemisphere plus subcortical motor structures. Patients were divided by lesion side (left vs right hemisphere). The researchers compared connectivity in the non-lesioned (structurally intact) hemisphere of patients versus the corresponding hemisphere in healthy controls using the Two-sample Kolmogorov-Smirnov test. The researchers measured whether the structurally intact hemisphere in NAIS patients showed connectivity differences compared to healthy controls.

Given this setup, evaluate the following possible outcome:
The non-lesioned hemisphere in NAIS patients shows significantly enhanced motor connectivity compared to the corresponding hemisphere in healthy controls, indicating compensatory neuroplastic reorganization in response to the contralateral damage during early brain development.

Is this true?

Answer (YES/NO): NO